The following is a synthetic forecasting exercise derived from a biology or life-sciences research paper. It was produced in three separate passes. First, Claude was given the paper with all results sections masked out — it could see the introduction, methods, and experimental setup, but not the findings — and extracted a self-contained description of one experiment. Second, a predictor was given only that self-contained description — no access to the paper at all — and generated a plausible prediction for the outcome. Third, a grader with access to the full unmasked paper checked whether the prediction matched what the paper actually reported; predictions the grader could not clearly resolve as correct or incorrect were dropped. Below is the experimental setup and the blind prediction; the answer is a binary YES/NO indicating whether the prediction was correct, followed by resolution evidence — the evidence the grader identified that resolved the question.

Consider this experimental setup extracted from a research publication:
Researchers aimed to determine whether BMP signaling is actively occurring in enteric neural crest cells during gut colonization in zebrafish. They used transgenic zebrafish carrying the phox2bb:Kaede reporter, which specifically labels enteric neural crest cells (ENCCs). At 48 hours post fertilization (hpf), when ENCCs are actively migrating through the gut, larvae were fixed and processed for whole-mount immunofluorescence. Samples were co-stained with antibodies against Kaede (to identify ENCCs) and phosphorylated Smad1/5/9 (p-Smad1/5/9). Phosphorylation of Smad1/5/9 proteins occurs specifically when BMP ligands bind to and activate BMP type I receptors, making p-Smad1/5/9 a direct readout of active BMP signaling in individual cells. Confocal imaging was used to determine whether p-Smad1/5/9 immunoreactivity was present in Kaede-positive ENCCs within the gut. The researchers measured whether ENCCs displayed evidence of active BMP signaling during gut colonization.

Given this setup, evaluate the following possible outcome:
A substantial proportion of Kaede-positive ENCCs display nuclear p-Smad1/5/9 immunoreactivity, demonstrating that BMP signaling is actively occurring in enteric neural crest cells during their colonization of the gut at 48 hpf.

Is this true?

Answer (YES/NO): YES